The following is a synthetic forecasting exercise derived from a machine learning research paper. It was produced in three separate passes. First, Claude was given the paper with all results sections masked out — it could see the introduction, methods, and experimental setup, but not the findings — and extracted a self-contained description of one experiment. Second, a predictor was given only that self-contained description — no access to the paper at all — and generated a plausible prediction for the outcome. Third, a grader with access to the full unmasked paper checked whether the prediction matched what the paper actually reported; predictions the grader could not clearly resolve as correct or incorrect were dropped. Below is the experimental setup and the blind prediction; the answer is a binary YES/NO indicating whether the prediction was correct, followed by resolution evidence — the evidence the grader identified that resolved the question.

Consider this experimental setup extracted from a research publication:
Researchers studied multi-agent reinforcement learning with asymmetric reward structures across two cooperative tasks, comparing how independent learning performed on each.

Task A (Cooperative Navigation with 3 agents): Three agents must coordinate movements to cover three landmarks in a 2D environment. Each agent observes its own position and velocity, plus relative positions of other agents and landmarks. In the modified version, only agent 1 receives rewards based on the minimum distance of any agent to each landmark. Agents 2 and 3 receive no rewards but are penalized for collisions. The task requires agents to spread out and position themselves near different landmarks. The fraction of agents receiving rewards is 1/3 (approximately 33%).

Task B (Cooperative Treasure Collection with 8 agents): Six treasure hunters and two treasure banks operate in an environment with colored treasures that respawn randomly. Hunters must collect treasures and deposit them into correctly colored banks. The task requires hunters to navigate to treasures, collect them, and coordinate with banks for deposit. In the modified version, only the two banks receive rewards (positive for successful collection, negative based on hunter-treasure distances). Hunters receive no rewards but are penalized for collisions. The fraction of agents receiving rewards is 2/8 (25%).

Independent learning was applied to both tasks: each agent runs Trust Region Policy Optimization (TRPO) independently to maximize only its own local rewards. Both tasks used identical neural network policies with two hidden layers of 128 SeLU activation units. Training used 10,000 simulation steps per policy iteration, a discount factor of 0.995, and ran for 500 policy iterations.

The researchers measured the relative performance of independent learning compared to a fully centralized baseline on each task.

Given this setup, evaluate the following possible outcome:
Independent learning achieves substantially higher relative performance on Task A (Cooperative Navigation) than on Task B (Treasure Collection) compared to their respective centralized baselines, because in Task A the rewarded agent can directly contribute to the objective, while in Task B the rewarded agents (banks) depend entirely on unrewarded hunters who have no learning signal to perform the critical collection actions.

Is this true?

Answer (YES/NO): YES